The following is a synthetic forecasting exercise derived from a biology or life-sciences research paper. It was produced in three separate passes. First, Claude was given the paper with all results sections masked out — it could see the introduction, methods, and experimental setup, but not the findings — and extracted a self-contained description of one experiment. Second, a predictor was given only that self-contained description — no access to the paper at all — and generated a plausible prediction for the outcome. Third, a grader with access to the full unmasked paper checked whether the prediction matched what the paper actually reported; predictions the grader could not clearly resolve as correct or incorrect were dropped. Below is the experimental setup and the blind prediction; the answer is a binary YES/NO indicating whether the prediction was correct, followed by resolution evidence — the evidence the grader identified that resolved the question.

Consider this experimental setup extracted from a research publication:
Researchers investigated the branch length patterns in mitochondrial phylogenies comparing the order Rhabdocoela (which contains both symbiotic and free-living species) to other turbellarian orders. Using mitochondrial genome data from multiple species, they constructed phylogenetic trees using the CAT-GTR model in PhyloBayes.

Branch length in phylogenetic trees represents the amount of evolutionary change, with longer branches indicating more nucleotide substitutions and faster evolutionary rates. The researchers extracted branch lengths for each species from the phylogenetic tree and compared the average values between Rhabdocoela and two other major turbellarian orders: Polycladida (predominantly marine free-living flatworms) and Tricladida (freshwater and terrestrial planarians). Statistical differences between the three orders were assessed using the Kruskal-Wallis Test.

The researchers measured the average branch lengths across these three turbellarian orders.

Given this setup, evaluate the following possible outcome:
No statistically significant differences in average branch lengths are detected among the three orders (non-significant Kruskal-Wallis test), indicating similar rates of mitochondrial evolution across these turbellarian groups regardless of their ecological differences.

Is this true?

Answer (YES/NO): NO